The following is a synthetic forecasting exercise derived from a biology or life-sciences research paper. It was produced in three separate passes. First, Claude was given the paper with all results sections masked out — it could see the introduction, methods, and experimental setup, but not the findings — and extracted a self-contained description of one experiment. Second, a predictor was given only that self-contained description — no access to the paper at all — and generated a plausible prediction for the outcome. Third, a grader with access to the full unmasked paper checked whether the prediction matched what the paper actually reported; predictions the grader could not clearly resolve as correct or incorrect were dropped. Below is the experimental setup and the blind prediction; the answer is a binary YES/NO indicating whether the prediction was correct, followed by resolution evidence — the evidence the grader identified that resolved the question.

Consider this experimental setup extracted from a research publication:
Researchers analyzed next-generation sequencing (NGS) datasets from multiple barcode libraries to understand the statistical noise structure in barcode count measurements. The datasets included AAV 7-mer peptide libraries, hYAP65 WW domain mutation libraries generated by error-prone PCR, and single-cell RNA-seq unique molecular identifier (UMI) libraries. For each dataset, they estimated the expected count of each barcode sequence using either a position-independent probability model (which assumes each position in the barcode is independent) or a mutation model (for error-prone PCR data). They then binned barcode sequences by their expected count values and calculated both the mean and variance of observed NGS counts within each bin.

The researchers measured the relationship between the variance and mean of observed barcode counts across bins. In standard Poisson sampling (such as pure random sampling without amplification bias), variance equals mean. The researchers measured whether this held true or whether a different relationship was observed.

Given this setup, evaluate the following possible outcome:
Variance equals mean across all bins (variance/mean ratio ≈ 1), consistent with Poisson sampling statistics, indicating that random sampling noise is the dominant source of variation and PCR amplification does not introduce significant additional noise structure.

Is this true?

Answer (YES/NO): NO